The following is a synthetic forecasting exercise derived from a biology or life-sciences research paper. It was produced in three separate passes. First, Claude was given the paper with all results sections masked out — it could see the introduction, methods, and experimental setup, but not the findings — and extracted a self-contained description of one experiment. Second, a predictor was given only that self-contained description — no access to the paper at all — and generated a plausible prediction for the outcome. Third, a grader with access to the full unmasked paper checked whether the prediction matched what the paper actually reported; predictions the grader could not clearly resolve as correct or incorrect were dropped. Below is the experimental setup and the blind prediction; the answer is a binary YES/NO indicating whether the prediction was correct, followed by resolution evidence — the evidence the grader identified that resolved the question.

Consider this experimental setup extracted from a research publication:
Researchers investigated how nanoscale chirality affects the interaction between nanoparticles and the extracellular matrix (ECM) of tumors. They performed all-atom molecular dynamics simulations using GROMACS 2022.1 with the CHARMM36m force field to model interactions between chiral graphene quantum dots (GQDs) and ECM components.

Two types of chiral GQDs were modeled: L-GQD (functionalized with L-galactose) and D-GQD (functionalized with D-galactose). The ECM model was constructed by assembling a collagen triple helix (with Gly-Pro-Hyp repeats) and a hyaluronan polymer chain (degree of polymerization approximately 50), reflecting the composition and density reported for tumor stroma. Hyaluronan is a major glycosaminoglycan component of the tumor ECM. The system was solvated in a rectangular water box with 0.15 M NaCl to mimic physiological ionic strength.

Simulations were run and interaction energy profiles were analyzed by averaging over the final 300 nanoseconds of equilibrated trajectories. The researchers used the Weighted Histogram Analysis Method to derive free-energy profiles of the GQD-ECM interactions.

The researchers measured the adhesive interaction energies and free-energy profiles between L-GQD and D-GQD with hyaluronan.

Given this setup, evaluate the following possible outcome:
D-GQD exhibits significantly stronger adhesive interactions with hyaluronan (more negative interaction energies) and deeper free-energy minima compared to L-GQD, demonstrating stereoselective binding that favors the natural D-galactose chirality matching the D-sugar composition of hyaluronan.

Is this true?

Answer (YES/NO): NO